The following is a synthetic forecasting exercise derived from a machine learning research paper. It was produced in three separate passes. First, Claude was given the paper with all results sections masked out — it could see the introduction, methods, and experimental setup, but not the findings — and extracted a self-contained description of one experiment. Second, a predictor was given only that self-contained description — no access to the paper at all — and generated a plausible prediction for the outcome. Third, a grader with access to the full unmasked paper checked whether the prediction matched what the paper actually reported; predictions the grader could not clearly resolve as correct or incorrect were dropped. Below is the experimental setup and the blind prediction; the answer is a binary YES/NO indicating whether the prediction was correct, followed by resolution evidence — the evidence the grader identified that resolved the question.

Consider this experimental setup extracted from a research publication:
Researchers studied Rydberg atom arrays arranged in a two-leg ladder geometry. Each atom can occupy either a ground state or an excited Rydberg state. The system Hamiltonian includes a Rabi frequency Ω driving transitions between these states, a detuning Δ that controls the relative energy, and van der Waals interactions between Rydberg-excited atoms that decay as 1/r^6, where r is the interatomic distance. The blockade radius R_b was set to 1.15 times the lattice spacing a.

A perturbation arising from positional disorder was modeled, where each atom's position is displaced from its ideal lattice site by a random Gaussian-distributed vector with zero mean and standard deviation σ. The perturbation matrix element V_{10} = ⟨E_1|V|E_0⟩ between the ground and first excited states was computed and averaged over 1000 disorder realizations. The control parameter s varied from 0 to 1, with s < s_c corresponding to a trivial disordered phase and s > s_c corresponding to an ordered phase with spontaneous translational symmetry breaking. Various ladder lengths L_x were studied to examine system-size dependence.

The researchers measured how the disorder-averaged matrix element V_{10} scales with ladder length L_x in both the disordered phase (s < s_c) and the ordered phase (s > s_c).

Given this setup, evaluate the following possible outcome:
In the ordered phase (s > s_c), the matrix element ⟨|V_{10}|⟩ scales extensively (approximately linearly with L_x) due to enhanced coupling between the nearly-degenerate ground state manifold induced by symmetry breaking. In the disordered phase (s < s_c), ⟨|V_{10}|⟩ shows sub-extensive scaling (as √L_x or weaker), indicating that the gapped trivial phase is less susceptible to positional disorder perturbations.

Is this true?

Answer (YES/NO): NO